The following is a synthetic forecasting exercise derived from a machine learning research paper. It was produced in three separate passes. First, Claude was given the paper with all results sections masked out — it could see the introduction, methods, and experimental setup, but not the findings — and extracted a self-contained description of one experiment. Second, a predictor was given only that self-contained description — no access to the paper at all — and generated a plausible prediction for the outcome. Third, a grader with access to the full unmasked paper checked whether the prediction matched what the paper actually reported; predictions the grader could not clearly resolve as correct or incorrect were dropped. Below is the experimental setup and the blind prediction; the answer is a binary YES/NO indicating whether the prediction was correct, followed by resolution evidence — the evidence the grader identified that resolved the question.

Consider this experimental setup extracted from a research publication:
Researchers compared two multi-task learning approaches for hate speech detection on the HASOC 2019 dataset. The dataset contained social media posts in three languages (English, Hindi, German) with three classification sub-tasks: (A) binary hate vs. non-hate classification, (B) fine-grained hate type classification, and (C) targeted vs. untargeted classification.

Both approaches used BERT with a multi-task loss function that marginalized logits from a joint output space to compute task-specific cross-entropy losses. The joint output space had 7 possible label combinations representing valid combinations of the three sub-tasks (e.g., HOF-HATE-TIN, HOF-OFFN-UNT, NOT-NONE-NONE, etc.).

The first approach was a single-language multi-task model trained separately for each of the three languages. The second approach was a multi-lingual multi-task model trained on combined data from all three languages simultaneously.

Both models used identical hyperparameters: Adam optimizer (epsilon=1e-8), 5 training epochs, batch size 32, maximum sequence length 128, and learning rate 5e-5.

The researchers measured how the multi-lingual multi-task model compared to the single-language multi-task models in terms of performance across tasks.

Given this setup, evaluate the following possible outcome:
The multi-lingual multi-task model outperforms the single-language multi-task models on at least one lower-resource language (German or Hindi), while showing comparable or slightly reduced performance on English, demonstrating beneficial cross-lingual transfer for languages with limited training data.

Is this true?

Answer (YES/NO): NO